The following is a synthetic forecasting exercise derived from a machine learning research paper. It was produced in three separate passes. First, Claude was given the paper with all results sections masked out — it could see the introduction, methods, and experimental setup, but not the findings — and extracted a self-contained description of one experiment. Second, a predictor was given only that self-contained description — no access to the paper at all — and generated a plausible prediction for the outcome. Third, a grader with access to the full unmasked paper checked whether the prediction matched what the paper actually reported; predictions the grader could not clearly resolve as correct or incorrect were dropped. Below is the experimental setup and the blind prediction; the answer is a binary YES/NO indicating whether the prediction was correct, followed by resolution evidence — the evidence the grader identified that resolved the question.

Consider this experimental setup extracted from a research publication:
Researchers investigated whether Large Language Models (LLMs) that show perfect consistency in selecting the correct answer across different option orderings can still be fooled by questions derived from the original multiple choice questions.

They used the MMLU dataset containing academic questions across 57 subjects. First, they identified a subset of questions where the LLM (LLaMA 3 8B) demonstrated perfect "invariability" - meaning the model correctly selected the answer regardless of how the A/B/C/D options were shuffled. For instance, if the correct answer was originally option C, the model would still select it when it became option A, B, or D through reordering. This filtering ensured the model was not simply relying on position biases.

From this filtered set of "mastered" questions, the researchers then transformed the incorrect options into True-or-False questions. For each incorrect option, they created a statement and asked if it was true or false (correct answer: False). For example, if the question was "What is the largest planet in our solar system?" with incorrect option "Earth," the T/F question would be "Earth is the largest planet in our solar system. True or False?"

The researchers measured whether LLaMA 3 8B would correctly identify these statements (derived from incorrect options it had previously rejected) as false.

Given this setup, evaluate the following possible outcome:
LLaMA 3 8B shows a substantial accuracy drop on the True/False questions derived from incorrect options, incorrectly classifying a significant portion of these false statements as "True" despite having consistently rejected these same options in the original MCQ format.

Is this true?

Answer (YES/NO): YES